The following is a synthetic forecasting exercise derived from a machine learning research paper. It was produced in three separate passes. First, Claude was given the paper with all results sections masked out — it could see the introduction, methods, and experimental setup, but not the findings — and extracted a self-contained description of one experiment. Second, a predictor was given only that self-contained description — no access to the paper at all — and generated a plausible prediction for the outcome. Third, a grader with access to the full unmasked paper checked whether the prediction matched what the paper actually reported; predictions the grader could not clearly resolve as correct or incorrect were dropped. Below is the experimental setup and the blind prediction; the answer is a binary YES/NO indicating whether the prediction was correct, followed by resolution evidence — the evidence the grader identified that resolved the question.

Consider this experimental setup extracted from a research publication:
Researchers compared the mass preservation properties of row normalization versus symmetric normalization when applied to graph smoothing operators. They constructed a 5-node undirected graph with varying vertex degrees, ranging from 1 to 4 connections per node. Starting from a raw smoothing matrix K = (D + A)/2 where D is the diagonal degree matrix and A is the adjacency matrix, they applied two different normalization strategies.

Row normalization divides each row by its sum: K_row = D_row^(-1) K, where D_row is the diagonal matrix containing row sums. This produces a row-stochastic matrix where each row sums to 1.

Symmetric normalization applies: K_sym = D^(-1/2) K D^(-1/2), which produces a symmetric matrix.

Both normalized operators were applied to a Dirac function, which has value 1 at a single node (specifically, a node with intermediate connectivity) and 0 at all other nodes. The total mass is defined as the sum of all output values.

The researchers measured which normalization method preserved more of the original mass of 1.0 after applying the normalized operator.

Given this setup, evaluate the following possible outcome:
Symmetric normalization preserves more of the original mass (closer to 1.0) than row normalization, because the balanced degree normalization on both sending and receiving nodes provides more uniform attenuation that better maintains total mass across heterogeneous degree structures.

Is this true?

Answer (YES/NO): YES